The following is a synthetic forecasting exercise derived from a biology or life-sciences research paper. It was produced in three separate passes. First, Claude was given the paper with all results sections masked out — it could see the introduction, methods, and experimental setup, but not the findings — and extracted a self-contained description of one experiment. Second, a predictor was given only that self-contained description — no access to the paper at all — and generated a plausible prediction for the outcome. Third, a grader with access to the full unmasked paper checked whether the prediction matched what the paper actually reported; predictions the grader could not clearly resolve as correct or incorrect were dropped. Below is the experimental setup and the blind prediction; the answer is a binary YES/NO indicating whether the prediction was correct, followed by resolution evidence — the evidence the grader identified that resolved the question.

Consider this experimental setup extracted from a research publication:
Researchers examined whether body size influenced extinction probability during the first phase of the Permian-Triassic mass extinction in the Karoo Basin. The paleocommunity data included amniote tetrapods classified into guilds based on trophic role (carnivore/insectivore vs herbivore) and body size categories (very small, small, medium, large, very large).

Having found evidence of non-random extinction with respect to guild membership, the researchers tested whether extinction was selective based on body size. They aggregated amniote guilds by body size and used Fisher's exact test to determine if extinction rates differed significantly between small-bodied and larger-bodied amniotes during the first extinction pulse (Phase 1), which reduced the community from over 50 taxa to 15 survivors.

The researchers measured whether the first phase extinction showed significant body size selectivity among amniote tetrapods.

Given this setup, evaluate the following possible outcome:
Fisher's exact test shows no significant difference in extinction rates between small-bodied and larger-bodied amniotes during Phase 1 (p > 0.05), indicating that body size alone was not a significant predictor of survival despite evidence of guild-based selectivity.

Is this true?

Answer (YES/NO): NO